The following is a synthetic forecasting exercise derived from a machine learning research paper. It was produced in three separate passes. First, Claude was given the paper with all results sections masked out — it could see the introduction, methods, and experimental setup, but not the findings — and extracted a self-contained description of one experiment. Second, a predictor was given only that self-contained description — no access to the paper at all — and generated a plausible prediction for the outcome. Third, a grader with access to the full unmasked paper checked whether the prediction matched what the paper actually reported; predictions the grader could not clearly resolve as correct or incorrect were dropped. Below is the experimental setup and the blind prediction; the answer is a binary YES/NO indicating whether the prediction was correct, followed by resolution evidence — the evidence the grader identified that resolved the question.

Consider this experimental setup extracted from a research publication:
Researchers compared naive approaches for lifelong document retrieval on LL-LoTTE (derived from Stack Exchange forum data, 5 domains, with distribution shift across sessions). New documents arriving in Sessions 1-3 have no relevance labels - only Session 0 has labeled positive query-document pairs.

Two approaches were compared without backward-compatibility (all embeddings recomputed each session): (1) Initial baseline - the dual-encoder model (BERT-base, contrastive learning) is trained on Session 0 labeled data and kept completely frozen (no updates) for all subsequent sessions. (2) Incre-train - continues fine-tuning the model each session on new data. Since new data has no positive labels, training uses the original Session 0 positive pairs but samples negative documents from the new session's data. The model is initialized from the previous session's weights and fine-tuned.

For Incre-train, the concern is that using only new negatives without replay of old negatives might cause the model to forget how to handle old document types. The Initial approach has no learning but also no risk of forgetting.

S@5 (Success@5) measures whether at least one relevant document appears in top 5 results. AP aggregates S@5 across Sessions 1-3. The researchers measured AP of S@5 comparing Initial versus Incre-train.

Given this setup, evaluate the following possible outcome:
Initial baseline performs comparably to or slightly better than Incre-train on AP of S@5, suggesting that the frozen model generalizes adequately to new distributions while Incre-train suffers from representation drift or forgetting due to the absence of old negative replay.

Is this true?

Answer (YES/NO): NO